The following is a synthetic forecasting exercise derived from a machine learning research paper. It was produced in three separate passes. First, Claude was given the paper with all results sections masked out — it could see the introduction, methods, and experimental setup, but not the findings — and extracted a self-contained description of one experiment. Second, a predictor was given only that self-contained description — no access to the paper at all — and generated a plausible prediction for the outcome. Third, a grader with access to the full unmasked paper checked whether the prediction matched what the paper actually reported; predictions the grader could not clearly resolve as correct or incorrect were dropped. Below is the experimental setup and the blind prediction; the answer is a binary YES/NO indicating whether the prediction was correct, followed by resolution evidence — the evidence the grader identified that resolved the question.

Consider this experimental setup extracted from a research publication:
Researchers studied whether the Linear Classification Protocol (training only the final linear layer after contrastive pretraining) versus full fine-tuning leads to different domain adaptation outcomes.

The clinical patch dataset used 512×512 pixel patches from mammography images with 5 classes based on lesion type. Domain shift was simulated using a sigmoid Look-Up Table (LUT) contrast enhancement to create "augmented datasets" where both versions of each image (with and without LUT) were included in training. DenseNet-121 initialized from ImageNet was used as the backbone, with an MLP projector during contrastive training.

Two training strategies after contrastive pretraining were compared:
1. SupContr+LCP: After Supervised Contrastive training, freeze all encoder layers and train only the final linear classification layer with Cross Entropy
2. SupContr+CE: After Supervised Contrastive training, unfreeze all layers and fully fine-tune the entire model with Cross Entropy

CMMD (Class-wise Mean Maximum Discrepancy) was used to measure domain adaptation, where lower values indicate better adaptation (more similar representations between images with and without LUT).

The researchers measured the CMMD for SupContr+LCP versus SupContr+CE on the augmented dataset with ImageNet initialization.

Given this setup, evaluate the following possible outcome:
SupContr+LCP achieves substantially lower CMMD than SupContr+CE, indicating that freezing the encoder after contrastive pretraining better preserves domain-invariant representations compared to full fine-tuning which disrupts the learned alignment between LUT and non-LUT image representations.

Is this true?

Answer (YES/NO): YES